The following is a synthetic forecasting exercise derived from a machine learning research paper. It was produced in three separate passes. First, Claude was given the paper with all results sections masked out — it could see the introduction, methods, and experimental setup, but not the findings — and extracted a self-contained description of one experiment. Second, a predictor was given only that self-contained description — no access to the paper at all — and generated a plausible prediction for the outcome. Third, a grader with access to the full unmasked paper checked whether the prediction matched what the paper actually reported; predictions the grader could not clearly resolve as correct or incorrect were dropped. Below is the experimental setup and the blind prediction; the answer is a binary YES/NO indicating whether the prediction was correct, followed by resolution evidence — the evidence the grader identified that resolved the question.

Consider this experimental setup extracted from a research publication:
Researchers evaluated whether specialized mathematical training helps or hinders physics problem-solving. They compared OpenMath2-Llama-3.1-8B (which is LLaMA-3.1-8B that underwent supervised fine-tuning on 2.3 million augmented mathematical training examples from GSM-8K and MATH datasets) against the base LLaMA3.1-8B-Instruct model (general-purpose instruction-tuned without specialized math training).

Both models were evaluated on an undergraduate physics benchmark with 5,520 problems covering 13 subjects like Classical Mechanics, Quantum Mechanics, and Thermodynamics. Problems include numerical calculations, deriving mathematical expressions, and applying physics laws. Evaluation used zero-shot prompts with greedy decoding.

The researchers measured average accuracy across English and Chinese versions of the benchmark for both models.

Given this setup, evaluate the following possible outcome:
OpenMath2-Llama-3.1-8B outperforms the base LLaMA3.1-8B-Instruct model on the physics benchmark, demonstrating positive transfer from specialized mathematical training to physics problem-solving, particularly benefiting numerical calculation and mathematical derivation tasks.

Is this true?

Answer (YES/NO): NO